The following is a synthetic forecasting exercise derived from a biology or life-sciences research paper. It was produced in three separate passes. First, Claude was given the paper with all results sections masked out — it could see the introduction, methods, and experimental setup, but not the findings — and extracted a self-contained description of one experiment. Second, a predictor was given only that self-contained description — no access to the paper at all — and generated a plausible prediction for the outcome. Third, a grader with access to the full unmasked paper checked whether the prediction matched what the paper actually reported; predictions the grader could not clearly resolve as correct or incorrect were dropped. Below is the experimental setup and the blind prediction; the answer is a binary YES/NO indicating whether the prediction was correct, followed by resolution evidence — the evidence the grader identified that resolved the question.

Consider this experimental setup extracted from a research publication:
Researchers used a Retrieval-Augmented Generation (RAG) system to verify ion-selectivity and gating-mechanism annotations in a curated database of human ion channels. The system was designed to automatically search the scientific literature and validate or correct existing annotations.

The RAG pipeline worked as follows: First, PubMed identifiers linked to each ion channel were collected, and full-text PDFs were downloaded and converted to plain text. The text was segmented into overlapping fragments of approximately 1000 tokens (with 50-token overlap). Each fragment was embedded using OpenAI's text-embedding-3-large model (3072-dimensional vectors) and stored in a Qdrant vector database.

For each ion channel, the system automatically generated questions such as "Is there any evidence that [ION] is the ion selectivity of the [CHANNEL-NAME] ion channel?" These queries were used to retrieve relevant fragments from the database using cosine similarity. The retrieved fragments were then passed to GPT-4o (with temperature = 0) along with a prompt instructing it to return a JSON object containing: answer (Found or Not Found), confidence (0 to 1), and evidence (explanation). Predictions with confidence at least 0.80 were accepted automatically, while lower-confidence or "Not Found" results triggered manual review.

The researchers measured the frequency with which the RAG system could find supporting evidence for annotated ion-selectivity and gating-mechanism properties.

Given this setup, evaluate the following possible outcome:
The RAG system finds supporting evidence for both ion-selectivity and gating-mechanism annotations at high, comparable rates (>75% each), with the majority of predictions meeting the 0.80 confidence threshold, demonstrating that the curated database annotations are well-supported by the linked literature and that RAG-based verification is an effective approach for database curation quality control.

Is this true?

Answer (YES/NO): NO